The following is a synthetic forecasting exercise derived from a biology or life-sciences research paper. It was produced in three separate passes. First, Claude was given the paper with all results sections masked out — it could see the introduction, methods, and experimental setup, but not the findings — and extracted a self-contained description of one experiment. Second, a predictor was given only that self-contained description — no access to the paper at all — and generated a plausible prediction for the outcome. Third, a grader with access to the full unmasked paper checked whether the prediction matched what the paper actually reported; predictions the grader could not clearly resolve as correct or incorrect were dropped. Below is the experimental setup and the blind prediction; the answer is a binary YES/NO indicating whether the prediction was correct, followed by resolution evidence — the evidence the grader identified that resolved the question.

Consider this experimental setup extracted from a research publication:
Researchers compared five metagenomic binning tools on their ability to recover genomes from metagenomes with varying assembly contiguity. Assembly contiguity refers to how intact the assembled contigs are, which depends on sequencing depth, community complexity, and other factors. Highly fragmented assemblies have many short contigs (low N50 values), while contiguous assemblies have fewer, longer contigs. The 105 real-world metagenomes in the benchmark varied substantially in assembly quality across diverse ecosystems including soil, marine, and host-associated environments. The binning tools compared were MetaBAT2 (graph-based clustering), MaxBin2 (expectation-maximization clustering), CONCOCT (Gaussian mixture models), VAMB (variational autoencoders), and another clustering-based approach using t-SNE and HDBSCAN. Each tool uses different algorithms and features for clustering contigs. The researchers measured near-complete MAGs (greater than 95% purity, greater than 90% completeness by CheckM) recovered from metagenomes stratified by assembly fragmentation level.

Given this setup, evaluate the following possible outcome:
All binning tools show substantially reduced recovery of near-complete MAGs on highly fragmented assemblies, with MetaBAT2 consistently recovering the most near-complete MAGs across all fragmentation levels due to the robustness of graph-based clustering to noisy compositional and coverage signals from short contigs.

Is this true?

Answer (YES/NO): NO